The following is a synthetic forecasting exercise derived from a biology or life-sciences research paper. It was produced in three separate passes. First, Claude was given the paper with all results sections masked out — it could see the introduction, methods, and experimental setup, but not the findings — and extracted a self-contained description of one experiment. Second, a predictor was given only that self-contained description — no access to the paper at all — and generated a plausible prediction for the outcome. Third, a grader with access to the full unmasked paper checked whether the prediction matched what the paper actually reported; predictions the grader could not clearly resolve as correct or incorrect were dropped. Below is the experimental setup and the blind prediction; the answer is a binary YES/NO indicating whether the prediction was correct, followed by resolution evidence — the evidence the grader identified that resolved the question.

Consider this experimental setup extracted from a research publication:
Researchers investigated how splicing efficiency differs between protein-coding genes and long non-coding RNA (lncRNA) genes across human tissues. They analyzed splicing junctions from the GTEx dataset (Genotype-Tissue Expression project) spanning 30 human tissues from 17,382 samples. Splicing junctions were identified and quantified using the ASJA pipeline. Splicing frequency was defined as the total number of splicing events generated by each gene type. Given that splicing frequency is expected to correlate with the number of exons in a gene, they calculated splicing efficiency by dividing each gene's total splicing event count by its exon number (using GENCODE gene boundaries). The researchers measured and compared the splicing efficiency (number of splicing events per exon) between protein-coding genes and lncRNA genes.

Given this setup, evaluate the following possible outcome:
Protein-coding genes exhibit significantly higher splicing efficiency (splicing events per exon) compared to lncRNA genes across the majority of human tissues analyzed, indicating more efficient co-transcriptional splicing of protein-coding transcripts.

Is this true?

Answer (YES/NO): YES